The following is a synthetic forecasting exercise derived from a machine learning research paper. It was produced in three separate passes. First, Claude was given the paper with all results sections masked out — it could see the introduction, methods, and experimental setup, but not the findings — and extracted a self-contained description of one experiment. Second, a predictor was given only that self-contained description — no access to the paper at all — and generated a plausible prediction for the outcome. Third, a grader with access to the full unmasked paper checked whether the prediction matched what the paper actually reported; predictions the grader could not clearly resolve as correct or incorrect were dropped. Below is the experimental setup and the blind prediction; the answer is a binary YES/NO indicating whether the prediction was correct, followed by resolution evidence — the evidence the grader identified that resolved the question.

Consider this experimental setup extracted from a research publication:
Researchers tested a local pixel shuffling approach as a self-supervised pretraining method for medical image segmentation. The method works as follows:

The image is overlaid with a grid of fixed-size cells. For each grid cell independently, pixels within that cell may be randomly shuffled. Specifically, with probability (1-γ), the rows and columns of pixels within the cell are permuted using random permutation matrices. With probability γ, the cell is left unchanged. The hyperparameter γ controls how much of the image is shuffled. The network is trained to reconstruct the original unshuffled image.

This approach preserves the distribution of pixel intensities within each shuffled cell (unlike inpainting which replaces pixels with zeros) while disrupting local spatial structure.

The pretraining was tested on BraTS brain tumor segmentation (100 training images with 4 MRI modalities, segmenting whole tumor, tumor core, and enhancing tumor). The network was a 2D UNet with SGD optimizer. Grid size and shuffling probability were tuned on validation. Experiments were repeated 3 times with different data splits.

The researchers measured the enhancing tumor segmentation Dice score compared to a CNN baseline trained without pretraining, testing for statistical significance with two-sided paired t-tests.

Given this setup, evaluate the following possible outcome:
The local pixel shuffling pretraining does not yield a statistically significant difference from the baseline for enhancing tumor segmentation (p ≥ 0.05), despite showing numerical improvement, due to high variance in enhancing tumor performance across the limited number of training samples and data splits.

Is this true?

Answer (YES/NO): NO